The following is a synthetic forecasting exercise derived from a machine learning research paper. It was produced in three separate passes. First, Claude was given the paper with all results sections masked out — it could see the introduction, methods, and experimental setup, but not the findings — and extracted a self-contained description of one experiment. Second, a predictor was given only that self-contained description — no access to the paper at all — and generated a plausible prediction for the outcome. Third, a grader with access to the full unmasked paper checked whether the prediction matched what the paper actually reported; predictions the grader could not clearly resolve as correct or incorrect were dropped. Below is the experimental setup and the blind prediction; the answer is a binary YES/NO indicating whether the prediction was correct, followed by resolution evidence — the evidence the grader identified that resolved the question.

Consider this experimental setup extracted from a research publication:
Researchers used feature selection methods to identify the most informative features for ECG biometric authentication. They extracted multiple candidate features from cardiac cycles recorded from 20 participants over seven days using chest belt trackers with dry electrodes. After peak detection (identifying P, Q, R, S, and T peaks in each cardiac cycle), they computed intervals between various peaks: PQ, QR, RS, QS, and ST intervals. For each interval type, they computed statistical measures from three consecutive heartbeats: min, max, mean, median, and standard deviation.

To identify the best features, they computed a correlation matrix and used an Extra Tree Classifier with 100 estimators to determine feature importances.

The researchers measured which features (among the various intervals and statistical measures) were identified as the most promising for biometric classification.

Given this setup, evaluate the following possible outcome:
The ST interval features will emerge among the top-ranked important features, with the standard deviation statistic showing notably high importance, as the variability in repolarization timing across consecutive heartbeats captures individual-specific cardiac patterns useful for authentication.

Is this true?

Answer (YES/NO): NO